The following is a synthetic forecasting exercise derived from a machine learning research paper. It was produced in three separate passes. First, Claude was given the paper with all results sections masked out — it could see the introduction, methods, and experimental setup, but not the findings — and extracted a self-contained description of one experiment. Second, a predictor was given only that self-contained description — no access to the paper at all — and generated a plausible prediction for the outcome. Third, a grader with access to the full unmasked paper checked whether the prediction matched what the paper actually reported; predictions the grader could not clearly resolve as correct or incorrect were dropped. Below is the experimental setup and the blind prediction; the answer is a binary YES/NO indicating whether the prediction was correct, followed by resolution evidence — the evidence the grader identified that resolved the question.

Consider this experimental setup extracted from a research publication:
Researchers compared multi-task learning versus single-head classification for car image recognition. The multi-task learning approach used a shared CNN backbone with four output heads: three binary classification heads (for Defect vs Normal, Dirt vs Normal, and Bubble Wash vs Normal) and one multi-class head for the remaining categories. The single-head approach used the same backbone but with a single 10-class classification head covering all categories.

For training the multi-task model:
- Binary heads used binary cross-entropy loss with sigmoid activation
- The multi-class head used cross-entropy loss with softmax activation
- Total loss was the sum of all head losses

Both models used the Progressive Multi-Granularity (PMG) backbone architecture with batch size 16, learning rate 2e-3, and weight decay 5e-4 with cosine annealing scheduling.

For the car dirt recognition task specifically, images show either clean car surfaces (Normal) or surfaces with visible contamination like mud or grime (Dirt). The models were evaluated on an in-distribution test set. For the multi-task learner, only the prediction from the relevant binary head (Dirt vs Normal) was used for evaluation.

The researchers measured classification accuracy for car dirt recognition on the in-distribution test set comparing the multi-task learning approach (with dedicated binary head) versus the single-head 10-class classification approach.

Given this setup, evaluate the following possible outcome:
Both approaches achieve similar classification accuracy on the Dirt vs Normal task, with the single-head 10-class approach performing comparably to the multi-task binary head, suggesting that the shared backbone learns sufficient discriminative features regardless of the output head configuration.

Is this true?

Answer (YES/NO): NO